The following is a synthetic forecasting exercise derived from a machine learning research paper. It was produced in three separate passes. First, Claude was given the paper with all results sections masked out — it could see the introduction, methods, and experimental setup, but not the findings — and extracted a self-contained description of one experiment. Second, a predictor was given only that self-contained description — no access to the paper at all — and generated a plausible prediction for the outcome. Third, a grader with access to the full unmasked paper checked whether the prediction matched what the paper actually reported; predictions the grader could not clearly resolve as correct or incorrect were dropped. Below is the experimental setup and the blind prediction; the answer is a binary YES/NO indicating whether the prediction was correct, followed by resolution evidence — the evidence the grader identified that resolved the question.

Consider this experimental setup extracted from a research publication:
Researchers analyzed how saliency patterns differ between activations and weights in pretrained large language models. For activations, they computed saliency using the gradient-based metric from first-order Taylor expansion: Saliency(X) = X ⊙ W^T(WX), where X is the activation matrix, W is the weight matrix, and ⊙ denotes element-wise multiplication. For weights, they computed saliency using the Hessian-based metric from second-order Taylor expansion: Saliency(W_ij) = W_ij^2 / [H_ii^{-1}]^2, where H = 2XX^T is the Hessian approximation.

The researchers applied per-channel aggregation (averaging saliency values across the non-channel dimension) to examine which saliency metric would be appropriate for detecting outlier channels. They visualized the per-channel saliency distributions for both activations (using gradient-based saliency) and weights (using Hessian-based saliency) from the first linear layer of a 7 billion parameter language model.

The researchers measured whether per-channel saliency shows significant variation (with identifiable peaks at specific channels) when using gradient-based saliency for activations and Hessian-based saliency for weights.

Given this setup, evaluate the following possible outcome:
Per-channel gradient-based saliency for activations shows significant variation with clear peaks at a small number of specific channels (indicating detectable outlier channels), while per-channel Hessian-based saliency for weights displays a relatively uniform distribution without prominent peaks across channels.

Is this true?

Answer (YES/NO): NO